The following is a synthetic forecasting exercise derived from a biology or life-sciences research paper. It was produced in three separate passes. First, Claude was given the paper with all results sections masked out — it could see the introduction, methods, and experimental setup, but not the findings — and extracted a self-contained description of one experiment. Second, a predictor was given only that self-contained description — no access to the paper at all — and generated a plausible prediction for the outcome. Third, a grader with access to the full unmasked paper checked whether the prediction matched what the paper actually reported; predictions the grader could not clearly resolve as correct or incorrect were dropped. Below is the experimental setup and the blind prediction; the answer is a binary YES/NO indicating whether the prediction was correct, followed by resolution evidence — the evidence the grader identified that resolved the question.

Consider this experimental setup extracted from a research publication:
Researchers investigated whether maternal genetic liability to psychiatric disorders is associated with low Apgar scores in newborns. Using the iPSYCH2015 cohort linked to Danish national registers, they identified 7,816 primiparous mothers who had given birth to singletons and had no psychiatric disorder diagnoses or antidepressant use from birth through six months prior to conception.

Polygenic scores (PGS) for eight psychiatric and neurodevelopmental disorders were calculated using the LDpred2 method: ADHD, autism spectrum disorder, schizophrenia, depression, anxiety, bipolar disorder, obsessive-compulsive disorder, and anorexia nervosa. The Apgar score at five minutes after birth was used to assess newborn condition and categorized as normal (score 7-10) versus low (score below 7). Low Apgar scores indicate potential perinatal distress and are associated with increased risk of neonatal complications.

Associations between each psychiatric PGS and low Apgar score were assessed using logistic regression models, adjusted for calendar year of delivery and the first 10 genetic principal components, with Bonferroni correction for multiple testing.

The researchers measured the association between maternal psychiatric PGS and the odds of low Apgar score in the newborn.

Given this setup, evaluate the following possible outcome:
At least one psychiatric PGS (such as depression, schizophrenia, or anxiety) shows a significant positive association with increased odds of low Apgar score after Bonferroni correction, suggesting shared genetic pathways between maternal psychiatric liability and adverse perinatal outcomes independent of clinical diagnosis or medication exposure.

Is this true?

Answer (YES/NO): NO